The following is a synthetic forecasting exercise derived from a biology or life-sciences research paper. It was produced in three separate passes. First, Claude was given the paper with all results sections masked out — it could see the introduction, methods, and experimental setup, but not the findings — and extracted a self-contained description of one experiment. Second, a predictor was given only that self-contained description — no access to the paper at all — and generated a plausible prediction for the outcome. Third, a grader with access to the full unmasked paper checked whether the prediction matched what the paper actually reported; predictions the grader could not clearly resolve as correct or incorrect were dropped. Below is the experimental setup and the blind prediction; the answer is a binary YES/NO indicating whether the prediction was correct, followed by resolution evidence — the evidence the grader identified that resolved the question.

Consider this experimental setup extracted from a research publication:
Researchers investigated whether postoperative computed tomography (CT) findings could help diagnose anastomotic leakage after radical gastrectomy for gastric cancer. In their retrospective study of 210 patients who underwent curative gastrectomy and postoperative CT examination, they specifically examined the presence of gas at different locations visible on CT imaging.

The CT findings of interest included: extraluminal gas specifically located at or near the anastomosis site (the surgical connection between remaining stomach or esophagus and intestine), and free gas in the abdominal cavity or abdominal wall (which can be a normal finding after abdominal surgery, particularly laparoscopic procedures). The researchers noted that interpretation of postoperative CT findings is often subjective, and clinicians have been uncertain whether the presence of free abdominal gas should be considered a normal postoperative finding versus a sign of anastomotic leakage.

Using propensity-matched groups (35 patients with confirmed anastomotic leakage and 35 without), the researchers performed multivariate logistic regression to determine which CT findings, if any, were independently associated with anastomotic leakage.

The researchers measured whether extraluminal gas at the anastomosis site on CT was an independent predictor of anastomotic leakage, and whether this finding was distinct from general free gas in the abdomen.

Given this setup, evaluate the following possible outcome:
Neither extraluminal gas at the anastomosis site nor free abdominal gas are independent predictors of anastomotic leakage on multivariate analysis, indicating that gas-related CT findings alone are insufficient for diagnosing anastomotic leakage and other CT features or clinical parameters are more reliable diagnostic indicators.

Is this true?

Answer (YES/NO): NO